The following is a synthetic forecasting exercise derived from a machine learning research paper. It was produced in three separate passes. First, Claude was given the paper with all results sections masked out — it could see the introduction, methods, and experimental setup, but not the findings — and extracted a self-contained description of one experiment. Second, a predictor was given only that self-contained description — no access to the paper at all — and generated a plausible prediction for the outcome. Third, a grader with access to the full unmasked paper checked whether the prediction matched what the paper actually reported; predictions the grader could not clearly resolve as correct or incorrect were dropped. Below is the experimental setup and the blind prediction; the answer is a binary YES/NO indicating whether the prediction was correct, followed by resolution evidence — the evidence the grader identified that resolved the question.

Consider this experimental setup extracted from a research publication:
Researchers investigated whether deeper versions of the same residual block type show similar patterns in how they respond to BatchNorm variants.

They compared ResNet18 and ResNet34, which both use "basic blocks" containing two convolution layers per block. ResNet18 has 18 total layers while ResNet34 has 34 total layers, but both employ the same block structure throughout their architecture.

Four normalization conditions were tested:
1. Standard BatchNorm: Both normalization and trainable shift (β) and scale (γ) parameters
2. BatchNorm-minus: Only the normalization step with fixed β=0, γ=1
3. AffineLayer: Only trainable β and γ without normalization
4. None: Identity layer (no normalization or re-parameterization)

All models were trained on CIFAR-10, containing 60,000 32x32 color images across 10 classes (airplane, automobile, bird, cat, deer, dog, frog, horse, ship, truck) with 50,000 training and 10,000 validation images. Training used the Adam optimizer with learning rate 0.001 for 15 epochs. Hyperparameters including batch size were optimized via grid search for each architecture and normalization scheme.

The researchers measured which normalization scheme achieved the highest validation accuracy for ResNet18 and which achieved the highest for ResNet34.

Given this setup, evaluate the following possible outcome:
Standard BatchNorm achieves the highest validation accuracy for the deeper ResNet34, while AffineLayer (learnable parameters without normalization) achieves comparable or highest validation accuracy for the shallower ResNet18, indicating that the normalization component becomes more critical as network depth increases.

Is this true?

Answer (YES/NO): NO